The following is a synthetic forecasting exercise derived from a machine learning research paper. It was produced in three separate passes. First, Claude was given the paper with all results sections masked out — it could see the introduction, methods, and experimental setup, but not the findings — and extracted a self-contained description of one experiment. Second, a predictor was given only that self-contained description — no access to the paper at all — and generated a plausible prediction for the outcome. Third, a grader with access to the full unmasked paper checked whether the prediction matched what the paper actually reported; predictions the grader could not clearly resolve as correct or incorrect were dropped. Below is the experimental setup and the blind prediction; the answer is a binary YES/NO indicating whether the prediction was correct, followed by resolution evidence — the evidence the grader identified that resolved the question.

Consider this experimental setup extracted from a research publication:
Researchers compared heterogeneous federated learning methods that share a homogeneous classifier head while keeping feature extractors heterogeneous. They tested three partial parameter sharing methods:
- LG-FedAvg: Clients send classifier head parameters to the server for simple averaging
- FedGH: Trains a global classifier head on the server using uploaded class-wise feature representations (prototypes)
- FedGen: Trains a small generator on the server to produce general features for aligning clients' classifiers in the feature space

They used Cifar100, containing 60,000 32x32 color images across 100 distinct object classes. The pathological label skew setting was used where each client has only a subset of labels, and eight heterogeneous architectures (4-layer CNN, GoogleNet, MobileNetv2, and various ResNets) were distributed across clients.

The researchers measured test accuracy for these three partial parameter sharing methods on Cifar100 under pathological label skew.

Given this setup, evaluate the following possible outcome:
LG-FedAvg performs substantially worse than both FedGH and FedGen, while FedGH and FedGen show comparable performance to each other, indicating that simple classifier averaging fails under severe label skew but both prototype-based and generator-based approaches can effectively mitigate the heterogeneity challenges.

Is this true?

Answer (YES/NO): NO